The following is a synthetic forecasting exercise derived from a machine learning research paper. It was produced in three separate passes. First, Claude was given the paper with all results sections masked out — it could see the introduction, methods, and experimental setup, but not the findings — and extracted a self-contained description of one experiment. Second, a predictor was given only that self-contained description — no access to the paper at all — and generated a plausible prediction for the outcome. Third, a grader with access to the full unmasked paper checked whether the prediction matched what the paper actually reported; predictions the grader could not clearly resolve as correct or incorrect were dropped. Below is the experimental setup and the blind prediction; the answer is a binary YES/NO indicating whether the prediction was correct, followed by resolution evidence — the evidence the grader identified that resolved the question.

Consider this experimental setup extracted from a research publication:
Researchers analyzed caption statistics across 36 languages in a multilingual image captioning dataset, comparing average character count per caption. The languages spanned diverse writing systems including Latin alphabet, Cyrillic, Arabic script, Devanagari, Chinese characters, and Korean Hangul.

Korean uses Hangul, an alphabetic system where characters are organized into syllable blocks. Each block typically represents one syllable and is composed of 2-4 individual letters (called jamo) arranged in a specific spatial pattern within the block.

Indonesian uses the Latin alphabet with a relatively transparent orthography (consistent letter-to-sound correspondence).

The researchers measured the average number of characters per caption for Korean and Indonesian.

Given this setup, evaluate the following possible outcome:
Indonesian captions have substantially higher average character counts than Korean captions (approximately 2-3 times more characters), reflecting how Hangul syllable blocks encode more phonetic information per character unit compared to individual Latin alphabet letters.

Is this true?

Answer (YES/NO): NO